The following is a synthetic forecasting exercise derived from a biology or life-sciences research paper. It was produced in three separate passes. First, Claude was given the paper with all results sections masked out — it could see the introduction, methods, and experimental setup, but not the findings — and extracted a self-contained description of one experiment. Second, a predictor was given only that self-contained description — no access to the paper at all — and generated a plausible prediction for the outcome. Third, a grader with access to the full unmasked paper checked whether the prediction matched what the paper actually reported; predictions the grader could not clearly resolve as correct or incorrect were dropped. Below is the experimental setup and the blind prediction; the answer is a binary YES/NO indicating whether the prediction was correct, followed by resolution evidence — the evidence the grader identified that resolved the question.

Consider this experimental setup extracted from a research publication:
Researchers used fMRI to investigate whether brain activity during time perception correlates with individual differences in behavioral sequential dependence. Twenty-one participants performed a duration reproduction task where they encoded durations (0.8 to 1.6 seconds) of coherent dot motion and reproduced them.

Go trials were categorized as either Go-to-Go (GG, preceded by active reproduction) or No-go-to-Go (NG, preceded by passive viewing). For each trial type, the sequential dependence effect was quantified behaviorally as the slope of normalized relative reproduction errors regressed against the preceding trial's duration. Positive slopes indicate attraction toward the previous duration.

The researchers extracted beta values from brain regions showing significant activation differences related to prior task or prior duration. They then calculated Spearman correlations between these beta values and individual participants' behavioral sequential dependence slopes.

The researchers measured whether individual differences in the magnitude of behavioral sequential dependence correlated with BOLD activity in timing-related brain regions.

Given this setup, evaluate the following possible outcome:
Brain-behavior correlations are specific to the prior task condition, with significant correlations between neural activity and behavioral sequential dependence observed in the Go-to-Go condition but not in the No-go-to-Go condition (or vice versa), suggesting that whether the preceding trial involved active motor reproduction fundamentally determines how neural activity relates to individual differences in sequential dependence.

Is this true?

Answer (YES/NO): YES